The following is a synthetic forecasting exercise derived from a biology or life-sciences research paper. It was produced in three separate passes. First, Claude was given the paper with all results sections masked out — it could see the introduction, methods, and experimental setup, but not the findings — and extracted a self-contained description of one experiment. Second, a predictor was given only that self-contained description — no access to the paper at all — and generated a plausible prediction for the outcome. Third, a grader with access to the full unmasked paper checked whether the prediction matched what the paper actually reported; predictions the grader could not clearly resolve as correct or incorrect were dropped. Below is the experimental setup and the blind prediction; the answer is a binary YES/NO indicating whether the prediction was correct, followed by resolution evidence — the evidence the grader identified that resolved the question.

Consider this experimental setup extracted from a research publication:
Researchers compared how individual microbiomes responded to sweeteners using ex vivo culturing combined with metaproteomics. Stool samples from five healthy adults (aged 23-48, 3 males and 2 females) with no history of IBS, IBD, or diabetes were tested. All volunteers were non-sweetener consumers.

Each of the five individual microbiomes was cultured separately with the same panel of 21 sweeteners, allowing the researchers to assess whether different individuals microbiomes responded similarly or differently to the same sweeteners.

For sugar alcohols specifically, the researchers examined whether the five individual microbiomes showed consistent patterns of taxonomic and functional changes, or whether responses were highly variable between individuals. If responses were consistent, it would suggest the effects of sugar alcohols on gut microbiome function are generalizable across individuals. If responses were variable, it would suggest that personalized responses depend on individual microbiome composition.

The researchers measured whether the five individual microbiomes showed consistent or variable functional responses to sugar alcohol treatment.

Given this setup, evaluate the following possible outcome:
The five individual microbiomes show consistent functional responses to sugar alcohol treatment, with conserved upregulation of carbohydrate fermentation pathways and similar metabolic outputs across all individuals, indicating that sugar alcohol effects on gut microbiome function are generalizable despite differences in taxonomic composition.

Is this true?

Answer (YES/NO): NO